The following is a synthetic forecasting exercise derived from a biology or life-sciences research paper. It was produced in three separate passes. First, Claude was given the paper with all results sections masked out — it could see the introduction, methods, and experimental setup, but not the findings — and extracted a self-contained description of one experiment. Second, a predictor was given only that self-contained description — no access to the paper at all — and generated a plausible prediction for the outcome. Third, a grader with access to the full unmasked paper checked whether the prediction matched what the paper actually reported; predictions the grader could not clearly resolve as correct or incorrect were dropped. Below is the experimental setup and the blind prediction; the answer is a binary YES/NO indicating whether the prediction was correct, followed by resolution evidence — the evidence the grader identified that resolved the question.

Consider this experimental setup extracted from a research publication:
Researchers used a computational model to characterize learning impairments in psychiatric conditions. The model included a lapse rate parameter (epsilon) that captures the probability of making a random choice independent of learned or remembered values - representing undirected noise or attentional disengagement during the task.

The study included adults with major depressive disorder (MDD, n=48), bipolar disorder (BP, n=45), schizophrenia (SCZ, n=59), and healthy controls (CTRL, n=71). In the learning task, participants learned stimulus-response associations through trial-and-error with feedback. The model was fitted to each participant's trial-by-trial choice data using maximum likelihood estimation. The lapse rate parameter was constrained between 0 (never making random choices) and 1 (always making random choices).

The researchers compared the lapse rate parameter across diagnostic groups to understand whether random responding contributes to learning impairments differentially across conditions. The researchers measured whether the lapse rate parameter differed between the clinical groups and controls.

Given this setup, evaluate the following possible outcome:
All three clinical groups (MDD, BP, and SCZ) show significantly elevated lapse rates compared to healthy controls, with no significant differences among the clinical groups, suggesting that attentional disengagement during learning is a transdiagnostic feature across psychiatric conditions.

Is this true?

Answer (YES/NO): NO